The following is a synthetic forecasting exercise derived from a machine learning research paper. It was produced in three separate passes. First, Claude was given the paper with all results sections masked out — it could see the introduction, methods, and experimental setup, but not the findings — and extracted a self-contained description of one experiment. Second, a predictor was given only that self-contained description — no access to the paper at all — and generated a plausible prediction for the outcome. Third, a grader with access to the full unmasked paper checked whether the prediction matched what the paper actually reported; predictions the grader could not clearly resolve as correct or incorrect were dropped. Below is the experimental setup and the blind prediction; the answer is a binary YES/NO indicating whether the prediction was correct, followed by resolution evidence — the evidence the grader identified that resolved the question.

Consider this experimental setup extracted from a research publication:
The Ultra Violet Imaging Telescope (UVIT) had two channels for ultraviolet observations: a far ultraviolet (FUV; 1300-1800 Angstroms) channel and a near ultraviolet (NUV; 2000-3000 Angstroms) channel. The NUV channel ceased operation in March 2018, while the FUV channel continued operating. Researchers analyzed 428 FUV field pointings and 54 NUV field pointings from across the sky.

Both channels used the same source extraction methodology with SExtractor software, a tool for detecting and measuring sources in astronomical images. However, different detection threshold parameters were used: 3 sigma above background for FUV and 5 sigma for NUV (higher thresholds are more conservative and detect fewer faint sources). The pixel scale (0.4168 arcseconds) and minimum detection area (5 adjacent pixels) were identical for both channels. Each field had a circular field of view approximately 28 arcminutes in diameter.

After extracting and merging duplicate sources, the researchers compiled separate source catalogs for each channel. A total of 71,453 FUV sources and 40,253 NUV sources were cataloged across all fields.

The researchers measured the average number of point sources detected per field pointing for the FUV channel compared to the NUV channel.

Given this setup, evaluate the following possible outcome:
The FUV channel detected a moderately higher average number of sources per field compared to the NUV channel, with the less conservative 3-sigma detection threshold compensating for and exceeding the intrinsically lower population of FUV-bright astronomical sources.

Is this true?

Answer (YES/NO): NO